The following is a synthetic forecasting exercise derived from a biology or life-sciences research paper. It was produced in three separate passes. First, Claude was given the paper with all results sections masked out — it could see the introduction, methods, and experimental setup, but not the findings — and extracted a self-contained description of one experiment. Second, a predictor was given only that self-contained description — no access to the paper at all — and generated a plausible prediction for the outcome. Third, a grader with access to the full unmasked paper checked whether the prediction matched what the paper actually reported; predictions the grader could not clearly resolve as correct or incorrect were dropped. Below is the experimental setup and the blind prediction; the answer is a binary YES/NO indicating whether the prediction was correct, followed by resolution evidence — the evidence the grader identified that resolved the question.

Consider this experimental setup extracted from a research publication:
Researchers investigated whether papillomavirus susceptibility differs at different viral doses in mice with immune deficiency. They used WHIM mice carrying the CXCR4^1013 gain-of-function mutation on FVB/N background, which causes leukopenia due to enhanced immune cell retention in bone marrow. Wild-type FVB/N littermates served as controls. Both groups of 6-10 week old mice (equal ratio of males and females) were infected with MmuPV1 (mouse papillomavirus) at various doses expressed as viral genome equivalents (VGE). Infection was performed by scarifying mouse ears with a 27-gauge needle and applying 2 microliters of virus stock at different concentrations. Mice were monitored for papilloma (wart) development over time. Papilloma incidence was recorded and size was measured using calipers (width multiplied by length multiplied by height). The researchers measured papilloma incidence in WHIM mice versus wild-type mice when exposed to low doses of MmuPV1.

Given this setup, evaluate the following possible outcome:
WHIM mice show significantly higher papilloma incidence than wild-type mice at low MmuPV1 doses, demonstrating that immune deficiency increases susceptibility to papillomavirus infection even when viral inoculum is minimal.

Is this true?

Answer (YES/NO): YES